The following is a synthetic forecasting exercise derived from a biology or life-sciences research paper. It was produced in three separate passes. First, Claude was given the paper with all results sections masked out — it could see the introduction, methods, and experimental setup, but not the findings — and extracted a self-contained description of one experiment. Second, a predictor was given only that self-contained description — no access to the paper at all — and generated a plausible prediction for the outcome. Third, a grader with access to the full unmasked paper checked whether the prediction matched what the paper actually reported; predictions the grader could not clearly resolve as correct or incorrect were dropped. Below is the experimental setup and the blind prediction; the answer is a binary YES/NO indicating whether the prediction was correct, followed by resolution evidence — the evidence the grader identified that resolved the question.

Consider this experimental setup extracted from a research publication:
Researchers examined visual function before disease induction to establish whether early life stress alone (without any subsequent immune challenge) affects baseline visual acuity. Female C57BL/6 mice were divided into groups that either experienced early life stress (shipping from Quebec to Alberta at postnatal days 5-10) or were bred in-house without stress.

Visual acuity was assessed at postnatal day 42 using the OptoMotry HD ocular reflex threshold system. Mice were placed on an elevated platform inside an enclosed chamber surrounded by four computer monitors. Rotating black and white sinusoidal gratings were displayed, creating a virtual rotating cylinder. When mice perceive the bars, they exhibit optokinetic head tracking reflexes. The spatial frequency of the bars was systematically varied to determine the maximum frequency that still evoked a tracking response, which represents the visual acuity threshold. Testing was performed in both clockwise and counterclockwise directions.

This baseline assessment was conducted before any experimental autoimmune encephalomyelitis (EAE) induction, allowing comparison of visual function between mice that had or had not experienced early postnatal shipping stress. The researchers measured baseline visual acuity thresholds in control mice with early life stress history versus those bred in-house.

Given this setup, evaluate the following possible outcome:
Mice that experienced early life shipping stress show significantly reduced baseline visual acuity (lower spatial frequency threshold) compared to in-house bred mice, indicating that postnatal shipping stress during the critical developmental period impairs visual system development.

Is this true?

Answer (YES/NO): NO